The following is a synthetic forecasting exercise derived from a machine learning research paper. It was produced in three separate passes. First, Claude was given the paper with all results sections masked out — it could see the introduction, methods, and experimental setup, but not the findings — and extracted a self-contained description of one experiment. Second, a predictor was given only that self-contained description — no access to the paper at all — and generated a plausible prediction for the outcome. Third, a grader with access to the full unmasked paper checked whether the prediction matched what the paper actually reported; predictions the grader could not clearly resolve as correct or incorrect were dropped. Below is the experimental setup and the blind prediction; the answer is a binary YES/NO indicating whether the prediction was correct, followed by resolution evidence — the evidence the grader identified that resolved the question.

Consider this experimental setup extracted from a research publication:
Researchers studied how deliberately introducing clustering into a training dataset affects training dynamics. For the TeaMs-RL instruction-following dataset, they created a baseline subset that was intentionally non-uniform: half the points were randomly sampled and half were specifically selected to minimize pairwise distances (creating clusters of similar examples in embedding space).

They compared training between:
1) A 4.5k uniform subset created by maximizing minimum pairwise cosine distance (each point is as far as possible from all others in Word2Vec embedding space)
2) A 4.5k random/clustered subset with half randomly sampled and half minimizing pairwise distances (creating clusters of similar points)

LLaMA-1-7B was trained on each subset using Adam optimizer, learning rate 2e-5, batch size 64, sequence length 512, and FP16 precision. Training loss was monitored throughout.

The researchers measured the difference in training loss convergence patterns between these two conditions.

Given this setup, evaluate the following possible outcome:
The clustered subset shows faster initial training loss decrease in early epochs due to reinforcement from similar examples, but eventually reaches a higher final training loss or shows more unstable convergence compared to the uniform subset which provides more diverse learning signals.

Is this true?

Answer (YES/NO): NO